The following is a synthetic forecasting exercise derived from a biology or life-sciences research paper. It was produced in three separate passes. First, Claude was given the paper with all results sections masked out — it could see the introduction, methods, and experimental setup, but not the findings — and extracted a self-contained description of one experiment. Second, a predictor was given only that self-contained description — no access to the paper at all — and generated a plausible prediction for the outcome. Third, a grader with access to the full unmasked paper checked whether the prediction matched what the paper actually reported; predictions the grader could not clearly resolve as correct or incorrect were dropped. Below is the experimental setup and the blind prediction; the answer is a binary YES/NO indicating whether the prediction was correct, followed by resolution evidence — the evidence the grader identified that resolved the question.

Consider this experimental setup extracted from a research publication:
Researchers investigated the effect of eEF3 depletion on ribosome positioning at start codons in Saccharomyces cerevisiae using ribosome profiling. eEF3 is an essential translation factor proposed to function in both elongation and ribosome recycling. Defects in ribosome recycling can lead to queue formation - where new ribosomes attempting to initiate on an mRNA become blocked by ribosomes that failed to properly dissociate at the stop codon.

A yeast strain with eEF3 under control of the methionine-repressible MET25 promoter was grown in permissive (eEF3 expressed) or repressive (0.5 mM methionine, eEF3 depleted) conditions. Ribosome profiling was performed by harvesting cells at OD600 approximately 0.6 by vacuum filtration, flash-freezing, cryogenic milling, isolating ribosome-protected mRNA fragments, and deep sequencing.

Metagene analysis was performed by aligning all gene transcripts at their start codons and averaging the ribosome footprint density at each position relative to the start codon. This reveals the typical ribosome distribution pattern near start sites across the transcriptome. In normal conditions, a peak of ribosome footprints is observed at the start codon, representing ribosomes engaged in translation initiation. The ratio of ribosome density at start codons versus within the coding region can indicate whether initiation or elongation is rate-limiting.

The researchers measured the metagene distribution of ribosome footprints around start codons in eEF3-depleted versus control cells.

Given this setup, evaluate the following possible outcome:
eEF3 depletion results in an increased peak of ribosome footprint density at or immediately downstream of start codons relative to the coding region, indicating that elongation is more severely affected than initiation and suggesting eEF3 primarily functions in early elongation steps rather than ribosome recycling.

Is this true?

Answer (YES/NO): YES